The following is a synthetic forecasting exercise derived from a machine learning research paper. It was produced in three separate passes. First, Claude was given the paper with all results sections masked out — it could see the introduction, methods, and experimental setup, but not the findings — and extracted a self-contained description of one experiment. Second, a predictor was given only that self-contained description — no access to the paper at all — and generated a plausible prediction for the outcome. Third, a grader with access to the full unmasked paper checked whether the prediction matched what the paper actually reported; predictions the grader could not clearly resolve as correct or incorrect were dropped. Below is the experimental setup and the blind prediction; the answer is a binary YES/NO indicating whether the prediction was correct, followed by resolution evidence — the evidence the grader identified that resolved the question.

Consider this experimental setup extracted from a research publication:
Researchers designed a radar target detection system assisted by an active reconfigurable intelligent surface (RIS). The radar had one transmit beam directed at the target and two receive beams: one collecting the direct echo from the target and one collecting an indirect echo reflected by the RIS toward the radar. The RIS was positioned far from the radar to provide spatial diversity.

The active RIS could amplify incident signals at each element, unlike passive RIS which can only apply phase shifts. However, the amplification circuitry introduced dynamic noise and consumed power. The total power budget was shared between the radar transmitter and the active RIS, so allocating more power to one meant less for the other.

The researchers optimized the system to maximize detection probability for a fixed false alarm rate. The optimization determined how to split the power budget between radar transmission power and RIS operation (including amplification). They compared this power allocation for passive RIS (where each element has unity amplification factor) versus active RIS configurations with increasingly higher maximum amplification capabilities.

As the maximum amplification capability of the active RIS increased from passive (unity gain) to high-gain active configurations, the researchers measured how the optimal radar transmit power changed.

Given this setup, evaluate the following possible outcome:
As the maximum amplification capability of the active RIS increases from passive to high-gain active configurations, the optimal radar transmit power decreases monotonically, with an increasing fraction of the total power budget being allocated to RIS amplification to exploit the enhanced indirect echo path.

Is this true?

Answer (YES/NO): NO